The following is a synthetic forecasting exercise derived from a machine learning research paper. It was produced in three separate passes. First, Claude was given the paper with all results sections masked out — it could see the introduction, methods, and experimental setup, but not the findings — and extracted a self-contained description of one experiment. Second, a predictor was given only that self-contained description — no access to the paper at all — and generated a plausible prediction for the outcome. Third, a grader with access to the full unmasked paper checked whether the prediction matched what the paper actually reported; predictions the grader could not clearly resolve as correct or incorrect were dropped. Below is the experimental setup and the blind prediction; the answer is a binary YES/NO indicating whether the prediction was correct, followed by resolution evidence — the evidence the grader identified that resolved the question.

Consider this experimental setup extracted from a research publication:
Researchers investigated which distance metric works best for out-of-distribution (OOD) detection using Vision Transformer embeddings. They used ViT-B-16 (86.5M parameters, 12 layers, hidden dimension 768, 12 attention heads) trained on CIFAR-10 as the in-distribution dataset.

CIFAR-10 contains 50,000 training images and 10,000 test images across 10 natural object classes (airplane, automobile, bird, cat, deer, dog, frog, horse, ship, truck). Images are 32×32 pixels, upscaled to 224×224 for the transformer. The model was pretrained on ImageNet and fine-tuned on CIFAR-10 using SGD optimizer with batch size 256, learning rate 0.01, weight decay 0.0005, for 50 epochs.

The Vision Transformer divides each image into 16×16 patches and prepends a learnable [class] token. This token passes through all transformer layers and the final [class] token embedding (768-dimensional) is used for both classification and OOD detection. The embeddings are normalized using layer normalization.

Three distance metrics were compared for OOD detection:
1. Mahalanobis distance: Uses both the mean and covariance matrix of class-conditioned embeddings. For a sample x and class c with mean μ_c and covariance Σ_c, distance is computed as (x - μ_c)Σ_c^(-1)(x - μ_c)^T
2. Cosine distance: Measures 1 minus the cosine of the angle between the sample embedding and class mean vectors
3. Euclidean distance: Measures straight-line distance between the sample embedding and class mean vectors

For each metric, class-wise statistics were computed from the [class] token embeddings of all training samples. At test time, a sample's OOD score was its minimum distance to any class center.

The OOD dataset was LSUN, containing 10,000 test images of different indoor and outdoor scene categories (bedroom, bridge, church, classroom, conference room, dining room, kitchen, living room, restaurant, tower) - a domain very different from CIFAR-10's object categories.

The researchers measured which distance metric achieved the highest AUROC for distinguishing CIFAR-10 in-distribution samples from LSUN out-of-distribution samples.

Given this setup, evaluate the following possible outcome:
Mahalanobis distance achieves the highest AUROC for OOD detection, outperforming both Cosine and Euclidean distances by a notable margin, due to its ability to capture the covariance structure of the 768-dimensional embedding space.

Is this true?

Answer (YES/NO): NO